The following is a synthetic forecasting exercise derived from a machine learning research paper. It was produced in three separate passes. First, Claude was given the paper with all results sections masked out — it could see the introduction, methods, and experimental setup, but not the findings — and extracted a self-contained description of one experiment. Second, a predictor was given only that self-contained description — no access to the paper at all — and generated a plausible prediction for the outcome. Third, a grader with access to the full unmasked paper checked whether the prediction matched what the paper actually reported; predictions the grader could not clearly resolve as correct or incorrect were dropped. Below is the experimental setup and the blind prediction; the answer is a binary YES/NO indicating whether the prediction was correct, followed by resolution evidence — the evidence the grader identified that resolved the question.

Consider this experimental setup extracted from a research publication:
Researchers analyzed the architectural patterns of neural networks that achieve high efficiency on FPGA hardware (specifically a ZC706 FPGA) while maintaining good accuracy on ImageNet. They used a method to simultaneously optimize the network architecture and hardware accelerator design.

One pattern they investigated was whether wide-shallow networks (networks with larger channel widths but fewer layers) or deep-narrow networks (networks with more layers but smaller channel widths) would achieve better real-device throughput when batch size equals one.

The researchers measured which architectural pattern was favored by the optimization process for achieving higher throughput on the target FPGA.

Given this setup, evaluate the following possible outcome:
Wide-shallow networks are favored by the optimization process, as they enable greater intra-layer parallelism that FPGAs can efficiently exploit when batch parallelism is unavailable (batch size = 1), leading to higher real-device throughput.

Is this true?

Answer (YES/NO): YES